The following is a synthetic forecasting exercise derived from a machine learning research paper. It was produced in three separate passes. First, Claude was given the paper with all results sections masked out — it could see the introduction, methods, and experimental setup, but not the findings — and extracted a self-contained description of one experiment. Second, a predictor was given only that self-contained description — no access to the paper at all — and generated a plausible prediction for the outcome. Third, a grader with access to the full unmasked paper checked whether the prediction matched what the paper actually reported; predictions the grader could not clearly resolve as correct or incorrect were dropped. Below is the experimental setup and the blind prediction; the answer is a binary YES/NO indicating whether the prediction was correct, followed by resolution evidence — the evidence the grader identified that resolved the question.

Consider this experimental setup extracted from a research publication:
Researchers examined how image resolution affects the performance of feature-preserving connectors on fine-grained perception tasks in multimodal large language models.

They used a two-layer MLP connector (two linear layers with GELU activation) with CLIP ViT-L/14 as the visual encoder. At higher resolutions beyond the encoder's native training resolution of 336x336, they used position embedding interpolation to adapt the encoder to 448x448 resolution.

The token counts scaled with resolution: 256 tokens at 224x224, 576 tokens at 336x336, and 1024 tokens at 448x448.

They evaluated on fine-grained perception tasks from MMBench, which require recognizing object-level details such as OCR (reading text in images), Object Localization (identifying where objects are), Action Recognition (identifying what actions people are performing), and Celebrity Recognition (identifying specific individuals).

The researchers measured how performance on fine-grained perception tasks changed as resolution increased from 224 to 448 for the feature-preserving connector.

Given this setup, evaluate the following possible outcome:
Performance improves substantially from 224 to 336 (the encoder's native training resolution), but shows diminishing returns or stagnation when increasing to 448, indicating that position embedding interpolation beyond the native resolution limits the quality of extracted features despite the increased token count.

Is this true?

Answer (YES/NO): YES